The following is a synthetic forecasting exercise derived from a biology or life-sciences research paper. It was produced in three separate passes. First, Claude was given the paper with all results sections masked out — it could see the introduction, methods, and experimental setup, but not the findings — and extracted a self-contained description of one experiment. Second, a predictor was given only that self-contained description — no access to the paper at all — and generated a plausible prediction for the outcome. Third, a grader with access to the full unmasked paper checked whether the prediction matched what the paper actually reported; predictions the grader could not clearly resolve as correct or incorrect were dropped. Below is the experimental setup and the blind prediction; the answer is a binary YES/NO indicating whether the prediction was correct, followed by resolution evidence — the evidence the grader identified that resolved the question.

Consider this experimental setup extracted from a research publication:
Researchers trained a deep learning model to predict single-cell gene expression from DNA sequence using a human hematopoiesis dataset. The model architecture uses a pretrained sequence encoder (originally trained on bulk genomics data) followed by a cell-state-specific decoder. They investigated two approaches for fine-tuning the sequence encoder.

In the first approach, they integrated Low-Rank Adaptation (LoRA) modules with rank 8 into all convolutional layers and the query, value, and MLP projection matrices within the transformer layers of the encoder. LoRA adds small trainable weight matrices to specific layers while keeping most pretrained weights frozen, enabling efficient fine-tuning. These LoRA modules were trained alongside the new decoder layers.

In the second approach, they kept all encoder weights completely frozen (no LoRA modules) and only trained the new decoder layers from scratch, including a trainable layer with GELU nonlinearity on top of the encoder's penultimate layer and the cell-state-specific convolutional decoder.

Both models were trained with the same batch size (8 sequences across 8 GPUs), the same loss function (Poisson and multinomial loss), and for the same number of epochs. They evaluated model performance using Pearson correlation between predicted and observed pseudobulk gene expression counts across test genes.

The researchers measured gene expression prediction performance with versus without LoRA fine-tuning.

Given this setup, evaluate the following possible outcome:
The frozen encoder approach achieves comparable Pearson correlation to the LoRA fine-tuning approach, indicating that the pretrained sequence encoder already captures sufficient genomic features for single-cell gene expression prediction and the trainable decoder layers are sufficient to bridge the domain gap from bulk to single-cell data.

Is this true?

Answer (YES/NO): NO